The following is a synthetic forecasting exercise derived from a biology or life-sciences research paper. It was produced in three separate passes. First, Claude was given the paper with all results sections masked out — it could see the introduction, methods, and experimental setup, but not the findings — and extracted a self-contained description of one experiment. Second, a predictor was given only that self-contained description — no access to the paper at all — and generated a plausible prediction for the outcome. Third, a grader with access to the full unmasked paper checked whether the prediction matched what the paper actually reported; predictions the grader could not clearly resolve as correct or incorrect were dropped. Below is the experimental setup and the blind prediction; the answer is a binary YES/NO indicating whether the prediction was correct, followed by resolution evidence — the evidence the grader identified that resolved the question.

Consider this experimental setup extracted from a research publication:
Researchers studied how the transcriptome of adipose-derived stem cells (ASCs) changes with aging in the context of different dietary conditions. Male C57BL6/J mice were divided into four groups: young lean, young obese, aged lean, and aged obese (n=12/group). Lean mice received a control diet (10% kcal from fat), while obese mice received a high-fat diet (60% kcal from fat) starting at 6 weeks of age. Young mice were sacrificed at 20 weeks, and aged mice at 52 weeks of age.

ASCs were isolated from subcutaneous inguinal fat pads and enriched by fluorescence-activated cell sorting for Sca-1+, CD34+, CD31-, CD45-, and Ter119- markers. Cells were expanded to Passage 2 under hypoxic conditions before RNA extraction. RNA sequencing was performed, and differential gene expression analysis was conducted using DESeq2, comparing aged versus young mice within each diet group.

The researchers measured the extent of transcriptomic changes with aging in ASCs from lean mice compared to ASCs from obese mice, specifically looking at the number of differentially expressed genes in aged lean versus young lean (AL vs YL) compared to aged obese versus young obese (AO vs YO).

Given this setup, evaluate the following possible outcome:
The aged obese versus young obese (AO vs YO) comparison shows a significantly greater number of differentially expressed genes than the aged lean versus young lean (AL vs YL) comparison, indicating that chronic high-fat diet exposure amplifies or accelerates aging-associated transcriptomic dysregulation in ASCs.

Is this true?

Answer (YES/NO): YES